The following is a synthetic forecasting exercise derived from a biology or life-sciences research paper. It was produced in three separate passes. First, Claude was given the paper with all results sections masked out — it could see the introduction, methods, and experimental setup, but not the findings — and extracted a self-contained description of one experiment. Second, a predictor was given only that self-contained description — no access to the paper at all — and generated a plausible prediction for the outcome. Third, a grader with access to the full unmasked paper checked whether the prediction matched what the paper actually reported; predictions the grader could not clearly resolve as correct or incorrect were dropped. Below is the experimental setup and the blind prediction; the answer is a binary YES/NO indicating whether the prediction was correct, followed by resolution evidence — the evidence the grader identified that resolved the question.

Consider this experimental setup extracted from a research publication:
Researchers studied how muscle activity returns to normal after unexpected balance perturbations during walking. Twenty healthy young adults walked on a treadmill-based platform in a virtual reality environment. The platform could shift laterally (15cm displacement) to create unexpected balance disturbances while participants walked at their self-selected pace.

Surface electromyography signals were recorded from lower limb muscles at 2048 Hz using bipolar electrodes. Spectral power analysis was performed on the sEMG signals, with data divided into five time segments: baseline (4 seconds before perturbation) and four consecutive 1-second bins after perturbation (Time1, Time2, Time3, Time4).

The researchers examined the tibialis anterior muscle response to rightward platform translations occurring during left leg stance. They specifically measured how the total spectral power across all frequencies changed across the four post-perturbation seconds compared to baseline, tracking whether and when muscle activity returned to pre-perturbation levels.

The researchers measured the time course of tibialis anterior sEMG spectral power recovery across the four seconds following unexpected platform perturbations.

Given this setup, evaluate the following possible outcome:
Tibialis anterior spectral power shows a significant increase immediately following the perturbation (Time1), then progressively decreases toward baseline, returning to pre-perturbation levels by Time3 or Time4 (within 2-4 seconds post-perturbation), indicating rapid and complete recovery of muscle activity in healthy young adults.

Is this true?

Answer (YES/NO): YES